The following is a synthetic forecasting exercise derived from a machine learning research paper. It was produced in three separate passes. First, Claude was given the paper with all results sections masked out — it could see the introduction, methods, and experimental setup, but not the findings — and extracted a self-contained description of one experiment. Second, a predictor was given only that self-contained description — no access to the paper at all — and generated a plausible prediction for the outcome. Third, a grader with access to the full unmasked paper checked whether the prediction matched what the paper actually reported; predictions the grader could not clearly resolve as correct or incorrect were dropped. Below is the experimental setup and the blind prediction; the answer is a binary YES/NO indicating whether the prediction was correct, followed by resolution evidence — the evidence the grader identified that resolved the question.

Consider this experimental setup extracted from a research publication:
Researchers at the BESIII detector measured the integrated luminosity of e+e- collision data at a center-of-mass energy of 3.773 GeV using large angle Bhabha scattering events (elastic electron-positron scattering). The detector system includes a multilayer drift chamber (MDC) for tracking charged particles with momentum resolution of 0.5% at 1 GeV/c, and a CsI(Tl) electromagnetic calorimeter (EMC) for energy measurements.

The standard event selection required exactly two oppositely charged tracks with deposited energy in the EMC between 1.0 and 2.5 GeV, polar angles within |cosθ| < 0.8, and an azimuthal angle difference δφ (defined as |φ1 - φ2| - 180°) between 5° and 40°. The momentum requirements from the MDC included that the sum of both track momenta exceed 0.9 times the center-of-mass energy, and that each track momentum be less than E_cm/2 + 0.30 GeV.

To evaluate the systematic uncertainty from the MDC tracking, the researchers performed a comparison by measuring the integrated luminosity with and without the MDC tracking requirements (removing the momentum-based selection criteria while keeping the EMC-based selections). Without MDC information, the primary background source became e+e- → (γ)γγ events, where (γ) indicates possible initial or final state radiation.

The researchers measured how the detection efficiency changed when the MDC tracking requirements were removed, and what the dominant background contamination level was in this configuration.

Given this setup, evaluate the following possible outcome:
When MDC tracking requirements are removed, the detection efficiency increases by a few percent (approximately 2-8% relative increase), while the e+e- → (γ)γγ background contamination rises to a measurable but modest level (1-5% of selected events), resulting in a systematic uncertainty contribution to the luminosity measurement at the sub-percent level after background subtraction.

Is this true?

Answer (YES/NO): NO